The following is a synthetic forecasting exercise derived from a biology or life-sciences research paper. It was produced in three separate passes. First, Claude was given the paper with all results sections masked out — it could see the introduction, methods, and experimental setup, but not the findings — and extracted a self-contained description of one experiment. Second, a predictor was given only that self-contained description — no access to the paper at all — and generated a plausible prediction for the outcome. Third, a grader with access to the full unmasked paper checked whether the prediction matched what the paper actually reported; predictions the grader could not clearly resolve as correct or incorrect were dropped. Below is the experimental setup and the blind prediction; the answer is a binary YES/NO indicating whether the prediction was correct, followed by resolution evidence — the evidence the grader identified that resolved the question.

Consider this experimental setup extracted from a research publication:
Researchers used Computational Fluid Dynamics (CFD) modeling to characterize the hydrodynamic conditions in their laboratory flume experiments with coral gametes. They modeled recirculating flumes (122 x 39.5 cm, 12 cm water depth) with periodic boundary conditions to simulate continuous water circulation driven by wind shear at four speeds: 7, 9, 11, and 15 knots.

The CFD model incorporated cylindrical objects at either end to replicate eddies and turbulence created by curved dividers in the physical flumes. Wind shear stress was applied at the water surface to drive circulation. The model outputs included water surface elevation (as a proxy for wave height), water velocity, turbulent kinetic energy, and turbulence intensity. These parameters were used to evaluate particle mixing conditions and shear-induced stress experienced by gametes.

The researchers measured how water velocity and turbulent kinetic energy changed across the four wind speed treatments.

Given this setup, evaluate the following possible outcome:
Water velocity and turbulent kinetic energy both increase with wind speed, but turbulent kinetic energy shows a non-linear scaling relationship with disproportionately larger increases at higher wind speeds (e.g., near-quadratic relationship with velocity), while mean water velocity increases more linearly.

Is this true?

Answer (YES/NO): NO